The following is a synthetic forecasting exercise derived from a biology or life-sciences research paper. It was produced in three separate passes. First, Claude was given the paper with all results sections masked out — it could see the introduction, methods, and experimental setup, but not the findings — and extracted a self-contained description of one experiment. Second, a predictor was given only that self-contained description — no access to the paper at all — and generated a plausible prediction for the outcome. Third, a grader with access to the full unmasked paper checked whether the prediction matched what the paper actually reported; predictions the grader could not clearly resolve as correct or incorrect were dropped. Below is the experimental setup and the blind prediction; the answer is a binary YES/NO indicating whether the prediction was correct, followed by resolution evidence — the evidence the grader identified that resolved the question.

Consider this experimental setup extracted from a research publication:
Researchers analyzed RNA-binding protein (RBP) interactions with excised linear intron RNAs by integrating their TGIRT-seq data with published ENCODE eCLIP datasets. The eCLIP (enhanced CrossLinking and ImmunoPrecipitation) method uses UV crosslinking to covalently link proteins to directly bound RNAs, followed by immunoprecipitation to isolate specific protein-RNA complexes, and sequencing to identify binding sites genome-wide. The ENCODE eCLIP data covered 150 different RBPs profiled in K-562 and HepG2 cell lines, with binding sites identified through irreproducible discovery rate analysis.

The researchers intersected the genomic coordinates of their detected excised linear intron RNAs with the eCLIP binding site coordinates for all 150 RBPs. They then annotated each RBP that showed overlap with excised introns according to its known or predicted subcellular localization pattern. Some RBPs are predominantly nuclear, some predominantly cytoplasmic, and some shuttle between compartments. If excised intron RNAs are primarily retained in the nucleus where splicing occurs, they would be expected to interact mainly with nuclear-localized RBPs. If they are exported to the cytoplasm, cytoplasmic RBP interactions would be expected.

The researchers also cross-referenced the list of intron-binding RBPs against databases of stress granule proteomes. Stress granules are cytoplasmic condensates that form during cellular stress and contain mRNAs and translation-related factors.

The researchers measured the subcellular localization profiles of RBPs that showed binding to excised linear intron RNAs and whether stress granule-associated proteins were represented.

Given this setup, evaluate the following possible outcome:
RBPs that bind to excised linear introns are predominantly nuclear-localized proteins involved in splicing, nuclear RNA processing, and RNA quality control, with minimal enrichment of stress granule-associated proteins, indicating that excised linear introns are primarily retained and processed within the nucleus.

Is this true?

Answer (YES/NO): NO